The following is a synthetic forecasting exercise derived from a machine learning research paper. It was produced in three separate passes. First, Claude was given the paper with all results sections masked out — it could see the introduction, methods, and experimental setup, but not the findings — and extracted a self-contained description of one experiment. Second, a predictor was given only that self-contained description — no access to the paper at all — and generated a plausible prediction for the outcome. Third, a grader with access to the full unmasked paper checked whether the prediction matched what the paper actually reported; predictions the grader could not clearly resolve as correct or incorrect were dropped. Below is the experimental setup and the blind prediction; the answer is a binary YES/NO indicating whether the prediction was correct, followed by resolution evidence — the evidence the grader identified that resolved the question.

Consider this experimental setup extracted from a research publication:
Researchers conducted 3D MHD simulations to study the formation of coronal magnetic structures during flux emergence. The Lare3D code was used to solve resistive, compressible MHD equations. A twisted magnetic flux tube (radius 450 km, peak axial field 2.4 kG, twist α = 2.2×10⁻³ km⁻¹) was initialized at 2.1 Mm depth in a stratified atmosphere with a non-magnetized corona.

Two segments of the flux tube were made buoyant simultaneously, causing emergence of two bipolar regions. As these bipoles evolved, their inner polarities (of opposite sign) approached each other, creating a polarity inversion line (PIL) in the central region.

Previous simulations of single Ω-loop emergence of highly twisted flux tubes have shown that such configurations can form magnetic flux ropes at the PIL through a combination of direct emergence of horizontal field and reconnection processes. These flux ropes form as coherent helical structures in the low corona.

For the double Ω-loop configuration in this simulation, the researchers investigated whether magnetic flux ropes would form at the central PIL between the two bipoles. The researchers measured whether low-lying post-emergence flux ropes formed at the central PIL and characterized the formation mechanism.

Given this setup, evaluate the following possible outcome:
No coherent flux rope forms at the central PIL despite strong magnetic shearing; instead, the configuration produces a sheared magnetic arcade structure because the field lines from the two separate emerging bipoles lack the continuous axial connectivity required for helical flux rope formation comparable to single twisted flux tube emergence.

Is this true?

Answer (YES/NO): NO